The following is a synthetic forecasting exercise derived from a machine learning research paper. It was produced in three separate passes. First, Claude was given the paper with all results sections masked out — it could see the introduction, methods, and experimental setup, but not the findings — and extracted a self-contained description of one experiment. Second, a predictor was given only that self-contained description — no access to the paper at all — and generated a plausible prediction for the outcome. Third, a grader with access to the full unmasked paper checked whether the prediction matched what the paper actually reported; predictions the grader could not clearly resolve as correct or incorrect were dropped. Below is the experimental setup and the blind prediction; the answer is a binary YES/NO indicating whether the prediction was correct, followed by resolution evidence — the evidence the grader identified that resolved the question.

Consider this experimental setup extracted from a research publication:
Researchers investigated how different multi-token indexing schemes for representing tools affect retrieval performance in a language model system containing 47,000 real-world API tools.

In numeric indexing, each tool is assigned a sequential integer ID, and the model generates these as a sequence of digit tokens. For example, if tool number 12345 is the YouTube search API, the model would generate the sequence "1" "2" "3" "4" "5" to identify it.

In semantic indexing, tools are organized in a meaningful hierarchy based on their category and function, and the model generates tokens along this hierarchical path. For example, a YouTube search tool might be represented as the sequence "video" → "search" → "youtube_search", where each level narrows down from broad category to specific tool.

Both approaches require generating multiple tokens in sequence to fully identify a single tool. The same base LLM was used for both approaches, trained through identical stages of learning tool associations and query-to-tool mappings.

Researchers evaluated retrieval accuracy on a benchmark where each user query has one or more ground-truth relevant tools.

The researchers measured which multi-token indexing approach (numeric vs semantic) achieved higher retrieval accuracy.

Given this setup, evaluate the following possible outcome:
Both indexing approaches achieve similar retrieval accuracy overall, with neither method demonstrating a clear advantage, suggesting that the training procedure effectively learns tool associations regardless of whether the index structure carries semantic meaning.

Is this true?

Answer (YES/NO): NO